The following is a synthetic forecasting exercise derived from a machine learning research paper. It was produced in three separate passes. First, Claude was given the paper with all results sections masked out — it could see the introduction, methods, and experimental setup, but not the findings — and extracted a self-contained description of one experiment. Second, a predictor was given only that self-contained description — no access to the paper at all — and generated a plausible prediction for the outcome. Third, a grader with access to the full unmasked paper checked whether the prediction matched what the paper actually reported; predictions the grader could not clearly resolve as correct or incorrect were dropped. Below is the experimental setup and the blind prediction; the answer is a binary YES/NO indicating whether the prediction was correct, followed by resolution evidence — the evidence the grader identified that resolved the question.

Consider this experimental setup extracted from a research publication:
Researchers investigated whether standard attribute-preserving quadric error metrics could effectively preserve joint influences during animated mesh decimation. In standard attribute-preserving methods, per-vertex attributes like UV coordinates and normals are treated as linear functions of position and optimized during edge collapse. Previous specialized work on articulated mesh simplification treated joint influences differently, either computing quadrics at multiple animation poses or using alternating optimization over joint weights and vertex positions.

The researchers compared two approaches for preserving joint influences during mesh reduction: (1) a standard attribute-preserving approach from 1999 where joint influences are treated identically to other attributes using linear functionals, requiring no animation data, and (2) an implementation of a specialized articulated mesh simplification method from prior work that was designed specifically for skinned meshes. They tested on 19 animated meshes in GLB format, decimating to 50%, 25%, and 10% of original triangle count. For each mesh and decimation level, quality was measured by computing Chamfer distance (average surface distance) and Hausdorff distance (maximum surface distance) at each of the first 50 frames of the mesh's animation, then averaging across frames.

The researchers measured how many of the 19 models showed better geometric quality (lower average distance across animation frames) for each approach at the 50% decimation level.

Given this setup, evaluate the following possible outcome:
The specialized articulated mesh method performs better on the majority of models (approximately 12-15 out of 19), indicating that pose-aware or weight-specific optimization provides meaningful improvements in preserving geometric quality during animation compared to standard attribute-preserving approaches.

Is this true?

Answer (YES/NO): NO